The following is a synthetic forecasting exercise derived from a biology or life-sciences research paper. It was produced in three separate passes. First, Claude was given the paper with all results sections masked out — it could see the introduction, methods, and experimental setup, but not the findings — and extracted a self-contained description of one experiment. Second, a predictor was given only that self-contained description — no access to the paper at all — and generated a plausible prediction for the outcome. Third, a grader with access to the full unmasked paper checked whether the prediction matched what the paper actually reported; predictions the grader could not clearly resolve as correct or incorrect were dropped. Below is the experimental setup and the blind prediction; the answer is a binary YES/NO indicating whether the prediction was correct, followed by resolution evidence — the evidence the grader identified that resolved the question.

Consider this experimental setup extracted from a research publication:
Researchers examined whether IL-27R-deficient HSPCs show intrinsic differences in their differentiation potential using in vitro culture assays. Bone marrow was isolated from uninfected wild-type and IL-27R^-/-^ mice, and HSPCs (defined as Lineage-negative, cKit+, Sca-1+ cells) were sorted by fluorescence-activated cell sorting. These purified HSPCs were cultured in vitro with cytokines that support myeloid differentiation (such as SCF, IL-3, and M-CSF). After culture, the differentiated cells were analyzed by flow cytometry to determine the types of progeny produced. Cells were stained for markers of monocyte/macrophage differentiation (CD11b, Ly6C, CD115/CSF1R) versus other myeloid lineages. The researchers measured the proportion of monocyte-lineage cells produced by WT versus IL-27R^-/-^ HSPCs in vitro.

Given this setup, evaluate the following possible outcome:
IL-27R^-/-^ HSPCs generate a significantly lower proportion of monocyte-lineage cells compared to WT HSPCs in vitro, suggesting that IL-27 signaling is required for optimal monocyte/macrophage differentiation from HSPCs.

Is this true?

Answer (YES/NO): NO